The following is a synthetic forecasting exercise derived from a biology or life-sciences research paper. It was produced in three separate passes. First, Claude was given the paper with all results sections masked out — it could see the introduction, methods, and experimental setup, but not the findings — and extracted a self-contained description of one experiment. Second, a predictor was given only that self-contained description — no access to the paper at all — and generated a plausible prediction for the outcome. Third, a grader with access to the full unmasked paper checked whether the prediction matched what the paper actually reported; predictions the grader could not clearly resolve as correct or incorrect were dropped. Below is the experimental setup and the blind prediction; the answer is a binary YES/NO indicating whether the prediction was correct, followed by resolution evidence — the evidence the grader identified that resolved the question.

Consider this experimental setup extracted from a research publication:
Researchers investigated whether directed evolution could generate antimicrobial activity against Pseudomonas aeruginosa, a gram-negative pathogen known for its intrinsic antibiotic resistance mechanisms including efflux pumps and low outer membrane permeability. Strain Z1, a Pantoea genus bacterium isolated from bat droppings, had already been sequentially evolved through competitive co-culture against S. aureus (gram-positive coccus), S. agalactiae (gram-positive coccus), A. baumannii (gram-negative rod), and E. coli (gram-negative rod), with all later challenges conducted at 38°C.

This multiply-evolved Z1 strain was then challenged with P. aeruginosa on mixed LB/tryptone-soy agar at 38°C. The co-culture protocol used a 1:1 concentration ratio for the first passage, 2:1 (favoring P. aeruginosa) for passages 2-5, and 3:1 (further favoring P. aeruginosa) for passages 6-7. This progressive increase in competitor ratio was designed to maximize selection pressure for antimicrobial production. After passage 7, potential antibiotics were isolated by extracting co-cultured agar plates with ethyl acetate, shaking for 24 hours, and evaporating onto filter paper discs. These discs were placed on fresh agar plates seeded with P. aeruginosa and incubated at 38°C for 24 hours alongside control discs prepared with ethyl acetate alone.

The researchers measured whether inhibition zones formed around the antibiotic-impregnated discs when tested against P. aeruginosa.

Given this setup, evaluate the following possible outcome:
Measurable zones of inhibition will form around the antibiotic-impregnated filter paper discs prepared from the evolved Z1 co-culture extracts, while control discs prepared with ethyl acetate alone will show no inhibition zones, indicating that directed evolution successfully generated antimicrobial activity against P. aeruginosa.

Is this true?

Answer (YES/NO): YES